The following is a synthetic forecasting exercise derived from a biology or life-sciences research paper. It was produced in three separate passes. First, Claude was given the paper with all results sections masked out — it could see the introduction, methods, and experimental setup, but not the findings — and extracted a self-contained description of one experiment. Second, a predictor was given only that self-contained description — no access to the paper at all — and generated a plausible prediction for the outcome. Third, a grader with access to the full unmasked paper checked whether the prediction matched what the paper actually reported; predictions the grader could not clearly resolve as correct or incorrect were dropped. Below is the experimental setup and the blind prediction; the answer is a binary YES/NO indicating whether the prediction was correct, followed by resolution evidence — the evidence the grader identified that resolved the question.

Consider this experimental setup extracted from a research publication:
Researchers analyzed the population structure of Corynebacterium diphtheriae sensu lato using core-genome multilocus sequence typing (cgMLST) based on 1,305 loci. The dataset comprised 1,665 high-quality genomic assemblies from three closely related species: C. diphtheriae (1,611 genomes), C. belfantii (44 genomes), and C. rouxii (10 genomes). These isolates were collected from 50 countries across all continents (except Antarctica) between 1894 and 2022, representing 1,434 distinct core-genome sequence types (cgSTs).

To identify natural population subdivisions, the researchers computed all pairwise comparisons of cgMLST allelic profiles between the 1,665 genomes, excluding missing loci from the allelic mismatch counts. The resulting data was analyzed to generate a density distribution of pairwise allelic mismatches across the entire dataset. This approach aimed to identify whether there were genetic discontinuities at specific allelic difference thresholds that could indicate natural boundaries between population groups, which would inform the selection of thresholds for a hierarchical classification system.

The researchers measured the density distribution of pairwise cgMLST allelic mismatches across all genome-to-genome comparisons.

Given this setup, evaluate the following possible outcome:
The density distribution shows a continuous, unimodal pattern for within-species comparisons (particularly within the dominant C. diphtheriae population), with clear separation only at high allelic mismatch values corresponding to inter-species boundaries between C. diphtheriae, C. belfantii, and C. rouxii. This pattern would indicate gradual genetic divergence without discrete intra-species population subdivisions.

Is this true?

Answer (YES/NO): NO